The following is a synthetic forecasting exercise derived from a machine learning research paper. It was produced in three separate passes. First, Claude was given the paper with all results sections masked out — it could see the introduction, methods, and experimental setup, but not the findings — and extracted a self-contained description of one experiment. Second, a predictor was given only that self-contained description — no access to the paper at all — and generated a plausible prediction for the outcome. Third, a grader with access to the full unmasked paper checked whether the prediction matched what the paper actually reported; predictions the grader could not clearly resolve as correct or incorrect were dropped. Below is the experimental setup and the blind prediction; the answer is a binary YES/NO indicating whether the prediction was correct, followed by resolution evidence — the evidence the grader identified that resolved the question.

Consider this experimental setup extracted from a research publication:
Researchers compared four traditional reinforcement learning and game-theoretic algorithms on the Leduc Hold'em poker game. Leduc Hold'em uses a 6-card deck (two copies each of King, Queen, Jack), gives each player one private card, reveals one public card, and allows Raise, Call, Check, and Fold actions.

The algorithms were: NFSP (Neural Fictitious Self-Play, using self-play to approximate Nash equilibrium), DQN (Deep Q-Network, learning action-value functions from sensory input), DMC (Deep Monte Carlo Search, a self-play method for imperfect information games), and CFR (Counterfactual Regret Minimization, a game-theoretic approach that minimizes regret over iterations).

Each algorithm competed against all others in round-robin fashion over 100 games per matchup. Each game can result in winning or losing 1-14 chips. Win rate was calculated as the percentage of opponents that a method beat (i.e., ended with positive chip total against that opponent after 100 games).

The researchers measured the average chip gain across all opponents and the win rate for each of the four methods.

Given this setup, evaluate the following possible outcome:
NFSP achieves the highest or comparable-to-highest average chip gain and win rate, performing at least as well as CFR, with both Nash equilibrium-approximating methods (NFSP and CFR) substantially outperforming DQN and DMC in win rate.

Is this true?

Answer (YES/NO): NO